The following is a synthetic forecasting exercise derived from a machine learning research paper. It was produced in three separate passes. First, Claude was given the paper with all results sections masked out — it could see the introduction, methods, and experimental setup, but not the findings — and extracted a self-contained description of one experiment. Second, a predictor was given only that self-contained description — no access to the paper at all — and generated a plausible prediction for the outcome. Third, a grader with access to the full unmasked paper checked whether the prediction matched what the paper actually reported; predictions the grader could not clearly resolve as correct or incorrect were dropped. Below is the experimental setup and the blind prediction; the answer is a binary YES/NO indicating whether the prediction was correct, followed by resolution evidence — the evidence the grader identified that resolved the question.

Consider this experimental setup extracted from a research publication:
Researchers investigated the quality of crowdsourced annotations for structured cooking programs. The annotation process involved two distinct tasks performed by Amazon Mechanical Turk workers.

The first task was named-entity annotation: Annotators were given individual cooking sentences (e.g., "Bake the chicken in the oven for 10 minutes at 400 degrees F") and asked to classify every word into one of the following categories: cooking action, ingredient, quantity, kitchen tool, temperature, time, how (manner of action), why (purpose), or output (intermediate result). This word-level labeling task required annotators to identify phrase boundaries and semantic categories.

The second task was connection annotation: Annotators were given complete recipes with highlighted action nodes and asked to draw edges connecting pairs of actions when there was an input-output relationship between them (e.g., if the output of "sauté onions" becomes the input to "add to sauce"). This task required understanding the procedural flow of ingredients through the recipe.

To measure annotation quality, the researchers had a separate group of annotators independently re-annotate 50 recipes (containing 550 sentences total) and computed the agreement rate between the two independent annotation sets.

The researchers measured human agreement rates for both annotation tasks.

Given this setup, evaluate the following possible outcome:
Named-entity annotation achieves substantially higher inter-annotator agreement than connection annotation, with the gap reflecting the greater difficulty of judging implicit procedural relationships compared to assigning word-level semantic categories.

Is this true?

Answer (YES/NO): YES